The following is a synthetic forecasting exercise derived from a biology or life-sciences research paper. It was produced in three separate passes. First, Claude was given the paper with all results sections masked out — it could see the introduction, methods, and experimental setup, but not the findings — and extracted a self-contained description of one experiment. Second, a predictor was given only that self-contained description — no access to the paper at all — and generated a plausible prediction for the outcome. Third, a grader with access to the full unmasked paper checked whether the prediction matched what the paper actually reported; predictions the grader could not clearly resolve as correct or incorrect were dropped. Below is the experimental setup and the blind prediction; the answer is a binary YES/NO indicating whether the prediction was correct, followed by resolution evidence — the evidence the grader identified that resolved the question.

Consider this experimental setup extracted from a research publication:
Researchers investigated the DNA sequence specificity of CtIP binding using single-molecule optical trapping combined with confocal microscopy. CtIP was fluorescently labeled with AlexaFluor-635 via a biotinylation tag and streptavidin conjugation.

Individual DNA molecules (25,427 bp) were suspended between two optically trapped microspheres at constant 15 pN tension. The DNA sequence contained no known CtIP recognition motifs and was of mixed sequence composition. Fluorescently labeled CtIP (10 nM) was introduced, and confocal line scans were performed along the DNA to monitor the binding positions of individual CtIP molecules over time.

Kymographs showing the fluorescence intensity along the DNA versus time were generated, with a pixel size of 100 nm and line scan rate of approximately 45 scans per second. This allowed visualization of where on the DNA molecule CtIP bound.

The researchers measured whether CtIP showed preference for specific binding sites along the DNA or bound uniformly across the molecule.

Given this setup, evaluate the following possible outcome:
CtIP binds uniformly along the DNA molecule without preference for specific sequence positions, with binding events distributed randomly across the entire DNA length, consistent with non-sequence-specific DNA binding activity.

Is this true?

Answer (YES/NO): YES